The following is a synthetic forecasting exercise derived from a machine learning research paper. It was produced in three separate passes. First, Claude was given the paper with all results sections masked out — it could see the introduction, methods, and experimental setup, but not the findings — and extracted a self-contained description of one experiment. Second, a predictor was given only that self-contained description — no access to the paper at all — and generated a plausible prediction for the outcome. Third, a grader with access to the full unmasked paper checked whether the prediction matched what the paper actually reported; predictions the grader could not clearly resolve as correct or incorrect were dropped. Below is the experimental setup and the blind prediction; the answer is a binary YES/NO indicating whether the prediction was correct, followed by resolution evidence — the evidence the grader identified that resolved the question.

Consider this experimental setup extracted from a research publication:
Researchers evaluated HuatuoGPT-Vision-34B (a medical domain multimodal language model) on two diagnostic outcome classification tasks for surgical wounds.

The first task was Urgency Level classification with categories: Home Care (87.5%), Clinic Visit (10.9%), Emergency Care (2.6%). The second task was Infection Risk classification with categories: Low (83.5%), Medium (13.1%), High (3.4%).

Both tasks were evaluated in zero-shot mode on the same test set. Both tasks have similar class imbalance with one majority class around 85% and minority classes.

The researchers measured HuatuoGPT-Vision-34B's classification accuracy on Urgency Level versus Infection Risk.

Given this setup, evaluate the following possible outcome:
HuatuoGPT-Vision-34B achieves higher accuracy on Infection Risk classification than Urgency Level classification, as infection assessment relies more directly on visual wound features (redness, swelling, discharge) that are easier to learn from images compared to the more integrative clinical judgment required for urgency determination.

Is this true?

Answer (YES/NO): NO